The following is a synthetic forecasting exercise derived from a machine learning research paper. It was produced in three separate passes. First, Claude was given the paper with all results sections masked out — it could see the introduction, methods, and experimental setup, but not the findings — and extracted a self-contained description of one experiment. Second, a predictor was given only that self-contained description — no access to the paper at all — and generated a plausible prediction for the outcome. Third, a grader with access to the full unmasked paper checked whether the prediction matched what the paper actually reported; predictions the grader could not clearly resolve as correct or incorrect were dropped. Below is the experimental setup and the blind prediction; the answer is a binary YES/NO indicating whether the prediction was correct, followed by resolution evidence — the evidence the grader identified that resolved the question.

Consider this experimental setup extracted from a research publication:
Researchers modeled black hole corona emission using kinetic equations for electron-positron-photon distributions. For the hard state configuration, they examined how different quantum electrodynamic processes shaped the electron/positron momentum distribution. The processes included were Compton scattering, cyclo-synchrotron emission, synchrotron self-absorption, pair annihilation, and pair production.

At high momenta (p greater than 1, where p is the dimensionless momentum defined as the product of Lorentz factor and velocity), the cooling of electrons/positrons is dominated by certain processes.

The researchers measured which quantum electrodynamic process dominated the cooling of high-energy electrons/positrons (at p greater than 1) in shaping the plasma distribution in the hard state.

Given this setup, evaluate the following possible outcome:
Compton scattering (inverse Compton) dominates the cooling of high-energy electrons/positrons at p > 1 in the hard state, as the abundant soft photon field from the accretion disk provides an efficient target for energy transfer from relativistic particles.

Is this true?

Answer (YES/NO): YES